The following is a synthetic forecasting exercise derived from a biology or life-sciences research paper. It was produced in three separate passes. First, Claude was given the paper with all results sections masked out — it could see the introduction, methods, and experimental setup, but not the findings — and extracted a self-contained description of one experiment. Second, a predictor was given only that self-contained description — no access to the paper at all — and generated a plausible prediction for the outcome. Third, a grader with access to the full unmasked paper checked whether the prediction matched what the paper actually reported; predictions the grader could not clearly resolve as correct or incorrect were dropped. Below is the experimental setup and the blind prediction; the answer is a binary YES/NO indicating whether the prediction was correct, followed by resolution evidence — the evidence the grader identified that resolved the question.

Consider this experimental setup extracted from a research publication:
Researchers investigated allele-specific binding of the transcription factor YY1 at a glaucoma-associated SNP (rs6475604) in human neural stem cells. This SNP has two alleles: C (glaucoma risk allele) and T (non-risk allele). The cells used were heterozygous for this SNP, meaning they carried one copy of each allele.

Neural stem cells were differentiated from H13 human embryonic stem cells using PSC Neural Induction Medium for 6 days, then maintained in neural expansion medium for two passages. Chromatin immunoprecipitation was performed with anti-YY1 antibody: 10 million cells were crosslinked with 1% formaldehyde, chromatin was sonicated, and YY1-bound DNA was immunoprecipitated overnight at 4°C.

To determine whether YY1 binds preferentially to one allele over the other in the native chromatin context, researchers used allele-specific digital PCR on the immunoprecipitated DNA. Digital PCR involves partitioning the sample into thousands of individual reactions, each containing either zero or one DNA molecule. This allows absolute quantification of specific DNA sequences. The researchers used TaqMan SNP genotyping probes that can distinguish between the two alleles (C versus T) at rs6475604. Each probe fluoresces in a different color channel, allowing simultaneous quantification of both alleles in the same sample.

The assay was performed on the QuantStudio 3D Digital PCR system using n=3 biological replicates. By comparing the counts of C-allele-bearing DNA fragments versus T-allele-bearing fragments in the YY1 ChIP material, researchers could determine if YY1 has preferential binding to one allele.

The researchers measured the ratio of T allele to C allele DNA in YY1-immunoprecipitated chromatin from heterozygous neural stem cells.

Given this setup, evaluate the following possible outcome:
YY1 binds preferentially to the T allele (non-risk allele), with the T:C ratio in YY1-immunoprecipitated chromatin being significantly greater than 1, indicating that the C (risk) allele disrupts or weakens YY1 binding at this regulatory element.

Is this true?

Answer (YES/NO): YES